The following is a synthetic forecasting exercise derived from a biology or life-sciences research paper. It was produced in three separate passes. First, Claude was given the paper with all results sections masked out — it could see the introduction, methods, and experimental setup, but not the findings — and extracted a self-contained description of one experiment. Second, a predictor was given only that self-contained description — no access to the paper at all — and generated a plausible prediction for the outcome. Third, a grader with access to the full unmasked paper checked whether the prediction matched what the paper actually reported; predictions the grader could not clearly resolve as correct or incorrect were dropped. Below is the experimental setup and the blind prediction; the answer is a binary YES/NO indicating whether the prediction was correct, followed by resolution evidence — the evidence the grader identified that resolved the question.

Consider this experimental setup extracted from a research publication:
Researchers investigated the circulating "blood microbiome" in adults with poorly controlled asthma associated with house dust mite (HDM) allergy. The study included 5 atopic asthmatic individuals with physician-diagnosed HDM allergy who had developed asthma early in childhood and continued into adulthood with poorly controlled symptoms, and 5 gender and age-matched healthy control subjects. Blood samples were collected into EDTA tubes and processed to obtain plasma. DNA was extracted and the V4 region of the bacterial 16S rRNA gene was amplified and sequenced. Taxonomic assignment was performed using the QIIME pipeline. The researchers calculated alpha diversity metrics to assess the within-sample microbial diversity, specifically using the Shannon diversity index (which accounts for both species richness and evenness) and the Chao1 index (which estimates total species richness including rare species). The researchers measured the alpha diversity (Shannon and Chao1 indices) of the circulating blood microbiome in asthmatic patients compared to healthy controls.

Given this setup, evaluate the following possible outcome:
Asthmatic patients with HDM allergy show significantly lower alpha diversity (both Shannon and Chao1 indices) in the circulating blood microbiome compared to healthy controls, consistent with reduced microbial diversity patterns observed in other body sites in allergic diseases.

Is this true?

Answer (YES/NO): NO